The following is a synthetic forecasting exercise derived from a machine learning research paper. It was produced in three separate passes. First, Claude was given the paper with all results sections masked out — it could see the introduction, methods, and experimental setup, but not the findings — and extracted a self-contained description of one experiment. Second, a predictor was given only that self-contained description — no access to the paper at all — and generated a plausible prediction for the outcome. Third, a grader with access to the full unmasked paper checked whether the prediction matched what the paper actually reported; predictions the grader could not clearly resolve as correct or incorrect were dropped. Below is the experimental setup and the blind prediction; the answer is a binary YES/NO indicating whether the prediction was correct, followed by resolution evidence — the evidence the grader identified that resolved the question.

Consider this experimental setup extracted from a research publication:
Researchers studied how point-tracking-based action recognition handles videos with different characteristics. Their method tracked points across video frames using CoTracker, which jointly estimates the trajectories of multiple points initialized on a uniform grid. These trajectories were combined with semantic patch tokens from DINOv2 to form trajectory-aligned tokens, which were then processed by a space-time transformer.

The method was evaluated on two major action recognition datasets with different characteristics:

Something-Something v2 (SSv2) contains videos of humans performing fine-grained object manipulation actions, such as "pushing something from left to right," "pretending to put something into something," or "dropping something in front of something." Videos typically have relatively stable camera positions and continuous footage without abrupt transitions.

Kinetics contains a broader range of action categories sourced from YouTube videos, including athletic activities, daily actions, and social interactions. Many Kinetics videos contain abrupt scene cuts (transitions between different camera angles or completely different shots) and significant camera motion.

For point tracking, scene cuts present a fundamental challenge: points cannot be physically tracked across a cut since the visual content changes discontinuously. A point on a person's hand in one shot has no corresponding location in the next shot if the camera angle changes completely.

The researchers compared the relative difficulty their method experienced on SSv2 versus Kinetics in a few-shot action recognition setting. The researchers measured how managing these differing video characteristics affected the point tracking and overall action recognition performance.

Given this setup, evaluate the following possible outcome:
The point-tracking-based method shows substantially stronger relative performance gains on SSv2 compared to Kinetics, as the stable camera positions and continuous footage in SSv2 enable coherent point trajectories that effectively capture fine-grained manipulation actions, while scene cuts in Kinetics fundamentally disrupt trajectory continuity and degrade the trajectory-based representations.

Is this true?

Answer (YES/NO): NO